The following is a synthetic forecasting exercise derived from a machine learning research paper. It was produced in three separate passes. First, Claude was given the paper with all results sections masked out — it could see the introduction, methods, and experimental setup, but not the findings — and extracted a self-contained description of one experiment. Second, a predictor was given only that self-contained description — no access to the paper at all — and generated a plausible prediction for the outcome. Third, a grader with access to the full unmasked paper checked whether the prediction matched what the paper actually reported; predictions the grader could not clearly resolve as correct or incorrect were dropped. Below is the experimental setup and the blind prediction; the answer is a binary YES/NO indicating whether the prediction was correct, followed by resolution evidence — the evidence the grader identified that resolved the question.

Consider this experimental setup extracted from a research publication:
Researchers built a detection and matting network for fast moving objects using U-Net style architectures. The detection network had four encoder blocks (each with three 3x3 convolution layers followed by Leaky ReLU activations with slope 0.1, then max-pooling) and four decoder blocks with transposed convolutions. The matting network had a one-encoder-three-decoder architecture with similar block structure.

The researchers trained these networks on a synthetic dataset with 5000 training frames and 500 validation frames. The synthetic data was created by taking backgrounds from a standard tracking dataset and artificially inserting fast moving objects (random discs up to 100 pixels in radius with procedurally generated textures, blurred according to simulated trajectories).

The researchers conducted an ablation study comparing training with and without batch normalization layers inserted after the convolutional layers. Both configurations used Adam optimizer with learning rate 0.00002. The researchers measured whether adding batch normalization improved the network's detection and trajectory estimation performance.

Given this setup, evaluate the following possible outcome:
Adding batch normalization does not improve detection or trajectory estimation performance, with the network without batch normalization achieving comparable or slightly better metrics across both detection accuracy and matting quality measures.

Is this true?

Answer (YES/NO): YES